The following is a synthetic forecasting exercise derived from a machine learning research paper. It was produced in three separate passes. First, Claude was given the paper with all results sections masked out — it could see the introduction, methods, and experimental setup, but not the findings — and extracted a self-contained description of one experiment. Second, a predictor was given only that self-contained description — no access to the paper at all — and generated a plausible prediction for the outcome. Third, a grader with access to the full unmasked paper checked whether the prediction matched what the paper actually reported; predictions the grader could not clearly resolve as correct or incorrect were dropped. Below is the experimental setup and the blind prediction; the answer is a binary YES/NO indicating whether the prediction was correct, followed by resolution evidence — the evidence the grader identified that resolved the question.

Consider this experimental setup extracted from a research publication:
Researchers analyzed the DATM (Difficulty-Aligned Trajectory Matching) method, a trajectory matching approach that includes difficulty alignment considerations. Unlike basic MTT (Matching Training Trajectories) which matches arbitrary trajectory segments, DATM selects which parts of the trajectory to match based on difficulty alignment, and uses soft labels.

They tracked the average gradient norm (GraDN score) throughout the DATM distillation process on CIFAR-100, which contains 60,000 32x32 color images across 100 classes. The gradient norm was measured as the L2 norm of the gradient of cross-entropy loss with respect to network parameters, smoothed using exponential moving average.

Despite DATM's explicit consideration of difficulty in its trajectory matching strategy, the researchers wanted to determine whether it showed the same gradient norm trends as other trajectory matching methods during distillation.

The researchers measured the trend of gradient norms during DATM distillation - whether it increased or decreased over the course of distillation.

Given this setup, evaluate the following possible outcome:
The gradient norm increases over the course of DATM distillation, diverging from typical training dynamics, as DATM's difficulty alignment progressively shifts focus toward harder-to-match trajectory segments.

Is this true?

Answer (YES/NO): NO